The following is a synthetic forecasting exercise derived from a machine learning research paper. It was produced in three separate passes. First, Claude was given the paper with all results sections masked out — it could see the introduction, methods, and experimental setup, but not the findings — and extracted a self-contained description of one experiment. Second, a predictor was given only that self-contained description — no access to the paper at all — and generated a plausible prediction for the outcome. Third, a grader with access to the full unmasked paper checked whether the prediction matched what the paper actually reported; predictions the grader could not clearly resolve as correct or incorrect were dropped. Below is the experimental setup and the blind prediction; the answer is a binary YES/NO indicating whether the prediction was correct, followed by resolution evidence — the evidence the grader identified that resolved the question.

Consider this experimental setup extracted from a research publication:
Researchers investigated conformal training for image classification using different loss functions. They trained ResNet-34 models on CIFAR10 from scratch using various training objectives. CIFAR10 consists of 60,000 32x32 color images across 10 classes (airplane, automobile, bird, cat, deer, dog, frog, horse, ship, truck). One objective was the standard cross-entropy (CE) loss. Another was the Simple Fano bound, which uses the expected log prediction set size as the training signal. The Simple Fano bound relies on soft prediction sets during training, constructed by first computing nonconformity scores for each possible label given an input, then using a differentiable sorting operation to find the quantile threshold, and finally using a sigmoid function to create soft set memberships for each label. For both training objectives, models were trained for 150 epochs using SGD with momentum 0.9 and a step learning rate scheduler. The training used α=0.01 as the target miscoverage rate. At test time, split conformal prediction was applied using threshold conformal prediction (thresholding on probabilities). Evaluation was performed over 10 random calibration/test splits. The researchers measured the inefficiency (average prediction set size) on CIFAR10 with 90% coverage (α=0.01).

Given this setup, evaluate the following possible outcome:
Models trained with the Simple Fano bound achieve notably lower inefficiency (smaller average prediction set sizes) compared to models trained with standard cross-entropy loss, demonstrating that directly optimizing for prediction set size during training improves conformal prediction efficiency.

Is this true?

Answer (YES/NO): NO